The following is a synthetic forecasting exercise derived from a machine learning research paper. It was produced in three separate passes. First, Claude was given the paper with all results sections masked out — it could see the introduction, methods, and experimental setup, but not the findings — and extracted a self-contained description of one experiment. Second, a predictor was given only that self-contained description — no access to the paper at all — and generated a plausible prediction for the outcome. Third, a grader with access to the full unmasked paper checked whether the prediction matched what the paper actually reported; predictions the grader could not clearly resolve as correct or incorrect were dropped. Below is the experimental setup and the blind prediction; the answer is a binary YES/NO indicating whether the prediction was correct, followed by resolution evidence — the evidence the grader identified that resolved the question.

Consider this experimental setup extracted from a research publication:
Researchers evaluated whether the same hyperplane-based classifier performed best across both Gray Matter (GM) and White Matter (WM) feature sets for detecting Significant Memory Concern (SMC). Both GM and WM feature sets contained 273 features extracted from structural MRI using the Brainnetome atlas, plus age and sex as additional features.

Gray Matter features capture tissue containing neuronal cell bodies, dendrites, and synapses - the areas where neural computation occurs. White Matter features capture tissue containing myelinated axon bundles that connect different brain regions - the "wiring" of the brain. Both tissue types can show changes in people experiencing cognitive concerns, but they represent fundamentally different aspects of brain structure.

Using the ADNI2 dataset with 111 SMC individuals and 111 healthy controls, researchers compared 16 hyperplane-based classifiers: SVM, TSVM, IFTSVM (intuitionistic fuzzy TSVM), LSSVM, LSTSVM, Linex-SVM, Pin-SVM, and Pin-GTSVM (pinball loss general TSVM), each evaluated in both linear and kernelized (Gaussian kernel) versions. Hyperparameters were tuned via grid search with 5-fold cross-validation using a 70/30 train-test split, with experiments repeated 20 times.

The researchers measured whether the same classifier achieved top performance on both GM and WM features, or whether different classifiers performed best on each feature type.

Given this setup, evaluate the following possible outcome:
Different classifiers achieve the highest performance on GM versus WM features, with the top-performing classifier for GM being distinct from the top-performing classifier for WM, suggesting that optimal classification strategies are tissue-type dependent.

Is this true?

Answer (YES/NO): YES